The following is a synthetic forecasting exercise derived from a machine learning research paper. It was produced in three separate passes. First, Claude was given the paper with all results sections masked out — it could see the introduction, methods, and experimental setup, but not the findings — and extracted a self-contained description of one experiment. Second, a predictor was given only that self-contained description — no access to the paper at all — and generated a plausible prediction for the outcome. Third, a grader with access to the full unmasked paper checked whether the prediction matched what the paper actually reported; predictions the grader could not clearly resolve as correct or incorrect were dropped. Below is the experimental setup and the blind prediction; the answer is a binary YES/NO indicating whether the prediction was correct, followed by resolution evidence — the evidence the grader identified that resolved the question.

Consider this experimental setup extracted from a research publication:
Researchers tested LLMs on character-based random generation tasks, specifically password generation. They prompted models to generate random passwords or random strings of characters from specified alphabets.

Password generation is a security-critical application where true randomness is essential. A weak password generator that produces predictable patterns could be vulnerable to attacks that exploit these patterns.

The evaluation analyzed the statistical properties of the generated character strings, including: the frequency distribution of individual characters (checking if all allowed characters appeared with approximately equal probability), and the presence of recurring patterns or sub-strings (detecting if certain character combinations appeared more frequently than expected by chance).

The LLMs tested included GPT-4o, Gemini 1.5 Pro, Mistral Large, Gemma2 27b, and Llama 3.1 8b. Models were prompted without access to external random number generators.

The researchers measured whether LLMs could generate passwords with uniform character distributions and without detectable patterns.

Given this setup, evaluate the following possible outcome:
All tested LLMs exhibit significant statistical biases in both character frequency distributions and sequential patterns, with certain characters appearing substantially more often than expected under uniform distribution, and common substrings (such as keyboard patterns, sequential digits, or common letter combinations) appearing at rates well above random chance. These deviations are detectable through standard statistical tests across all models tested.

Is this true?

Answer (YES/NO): NO